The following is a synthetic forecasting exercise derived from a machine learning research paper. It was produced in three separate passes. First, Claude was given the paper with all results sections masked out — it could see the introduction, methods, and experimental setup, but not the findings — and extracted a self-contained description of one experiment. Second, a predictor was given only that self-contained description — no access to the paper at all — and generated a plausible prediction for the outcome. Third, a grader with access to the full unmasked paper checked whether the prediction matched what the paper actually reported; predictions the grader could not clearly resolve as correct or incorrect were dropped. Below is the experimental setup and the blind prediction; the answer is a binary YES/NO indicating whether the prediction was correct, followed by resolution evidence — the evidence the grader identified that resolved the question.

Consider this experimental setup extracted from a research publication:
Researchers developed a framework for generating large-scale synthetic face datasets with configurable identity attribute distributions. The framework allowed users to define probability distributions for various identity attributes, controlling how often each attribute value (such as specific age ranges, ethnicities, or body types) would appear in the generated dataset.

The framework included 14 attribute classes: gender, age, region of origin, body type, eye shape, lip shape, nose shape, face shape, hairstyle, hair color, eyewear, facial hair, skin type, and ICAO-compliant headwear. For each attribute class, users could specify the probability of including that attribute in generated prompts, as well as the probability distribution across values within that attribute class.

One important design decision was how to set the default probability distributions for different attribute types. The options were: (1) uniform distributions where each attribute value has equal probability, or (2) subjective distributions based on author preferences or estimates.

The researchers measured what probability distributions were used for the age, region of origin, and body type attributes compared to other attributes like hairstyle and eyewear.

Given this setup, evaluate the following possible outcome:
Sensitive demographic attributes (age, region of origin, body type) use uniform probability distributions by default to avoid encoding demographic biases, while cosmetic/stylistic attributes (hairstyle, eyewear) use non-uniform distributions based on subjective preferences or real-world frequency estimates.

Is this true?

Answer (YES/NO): YES